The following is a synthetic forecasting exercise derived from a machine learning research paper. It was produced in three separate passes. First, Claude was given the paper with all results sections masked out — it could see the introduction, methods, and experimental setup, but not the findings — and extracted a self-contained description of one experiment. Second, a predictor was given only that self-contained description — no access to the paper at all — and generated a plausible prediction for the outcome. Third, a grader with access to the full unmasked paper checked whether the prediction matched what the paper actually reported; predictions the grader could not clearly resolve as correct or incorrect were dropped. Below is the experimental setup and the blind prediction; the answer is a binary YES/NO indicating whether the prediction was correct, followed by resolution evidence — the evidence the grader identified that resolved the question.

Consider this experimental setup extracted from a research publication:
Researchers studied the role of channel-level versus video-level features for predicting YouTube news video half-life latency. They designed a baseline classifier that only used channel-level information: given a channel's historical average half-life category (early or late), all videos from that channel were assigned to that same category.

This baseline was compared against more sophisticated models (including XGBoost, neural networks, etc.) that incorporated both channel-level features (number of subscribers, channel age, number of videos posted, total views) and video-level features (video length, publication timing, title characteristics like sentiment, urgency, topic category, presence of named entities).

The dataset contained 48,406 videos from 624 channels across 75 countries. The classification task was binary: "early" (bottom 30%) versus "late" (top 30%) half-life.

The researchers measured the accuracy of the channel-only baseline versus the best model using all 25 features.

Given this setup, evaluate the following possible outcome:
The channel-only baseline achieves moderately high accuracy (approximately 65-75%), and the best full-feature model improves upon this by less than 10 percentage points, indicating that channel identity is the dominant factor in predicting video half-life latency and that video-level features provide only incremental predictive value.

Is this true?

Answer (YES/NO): NO